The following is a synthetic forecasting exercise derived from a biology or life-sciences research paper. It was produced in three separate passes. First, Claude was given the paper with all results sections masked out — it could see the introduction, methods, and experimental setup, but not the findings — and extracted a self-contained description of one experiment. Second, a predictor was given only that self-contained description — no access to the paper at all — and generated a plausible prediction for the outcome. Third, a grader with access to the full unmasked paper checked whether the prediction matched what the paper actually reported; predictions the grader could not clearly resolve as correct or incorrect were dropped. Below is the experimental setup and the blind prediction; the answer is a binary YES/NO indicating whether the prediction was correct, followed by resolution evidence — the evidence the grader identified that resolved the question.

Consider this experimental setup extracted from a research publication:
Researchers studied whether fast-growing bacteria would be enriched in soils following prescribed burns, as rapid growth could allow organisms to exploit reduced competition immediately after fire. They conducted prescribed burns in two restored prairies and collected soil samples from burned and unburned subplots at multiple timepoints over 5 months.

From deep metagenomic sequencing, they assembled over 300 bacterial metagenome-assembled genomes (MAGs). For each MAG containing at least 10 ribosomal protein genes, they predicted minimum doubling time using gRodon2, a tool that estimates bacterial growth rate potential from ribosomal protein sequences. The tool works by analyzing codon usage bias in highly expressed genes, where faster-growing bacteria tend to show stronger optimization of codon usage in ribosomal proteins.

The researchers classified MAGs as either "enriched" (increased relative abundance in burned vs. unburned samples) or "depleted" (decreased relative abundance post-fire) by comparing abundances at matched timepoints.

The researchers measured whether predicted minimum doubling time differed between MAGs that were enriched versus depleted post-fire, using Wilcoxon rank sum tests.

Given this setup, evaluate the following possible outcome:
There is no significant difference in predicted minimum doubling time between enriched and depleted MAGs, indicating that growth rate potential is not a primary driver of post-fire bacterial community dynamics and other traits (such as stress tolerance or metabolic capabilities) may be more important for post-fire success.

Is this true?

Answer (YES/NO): YES